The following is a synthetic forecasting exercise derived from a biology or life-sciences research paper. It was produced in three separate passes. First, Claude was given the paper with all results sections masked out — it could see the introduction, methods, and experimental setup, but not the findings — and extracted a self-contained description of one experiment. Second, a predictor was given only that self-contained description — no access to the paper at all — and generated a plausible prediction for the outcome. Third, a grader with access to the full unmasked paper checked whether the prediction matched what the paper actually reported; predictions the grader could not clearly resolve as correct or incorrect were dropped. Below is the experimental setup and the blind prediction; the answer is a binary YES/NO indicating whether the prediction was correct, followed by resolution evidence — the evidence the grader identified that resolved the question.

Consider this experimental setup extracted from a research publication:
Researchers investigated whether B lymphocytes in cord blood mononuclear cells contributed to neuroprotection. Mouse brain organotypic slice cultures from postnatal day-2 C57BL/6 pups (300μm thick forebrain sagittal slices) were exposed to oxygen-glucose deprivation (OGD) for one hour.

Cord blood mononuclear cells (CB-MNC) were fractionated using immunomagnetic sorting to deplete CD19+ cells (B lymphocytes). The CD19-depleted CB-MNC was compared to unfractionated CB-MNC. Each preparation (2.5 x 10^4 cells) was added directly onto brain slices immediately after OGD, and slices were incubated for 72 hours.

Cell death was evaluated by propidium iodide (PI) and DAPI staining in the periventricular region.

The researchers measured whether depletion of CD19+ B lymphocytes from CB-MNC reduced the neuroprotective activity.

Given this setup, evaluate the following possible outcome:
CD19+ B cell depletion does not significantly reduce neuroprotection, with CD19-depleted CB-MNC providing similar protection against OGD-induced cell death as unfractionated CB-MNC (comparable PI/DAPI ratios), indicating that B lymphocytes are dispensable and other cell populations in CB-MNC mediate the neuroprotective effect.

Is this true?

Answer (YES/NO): YES